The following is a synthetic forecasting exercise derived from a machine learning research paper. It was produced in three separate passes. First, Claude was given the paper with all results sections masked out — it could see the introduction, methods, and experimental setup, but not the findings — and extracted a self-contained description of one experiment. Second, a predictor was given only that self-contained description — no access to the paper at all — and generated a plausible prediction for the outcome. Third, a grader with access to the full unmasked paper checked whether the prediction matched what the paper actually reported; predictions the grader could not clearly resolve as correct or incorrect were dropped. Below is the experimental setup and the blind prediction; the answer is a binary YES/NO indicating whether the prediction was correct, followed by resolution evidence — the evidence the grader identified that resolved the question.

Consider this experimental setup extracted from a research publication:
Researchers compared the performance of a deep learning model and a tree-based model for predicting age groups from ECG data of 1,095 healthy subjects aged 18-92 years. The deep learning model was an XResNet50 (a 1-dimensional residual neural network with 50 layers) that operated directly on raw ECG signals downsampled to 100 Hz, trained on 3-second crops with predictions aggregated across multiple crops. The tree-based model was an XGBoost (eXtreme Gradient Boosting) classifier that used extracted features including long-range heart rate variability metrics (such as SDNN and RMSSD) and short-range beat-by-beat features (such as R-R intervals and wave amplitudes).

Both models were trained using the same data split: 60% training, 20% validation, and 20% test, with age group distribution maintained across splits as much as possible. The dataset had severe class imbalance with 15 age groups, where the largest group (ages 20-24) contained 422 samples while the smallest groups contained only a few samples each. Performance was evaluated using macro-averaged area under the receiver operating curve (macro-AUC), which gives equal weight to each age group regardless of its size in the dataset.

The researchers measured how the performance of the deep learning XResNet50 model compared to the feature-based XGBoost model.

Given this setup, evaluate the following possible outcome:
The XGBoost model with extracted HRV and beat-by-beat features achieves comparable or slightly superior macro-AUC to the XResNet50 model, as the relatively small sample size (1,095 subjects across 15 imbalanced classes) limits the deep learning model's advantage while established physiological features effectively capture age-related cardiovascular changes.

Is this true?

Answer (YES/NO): YES